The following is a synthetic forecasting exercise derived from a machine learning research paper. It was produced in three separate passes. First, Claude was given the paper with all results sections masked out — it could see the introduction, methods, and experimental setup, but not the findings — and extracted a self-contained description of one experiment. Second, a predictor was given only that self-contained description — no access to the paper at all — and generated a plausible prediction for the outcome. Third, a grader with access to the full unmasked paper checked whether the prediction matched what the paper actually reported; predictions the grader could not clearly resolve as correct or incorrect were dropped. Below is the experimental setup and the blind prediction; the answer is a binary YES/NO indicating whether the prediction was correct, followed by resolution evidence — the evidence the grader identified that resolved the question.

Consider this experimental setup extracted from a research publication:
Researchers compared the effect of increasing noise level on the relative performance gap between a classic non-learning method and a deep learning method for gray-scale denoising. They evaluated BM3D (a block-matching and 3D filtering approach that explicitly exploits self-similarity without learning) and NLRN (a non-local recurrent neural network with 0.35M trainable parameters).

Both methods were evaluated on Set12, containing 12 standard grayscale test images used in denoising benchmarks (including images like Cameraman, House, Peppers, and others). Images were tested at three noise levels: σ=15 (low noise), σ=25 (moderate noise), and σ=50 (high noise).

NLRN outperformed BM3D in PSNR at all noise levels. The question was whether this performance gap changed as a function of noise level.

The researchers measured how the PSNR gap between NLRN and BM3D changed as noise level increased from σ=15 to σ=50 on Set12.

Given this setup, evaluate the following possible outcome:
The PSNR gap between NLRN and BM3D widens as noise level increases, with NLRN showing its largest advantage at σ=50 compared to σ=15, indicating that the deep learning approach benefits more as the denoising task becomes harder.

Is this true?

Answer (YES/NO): YES